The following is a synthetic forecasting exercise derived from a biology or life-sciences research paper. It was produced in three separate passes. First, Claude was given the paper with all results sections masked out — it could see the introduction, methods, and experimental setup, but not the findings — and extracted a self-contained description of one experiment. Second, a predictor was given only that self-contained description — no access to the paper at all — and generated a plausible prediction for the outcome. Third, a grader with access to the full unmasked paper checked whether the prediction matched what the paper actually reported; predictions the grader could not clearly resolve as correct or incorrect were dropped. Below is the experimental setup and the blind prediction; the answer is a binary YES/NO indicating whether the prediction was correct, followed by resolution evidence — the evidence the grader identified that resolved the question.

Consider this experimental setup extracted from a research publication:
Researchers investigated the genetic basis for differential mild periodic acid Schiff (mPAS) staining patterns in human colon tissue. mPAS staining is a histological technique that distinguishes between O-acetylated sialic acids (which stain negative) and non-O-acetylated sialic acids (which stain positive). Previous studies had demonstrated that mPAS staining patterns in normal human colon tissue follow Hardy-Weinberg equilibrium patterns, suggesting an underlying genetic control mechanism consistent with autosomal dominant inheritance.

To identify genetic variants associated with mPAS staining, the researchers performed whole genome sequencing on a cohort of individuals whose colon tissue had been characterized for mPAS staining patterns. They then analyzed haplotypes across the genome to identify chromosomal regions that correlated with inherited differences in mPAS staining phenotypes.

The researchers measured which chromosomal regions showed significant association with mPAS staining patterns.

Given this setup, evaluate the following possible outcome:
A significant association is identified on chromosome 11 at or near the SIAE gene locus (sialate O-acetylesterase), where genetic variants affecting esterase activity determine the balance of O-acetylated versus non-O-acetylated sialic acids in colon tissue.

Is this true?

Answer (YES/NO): NO